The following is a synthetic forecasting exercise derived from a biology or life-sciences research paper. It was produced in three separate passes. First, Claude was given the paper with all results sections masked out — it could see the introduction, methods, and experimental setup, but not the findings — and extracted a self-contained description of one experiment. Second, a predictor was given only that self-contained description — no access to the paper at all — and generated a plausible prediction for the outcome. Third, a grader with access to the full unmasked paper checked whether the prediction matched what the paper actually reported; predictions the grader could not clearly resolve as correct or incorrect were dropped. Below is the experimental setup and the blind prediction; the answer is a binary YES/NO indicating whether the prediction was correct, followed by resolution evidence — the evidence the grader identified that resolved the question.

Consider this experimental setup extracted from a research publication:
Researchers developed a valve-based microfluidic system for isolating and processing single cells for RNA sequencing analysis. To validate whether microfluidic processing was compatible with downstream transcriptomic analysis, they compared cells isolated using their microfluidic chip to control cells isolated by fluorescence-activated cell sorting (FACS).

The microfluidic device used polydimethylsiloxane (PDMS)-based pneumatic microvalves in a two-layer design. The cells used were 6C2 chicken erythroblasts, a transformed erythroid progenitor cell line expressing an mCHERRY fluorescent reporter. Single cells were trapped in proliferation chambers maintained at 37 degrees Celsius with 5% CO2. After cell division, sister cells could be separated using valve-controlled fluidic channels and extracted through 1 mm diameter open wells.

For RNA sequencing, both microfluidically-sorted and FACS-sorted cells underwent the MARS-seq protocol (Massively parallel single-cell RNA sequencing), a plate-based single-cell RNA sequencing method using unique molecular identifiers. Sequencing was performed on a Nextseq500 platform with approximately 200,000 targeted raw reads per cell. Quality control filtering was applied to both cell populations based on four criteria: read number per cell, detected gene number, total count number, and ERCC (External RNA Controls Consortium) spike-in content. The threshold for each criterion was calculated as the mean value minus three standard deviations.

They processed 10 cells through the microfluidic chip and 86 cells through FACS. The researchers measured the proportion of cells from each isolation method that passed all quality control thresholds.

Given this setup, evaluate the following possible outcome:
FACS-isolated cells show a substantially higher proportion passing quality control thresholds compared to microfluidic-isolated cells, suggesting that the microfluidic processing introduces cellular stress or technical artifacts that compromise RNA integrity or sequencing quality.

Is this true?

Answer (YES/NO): NO